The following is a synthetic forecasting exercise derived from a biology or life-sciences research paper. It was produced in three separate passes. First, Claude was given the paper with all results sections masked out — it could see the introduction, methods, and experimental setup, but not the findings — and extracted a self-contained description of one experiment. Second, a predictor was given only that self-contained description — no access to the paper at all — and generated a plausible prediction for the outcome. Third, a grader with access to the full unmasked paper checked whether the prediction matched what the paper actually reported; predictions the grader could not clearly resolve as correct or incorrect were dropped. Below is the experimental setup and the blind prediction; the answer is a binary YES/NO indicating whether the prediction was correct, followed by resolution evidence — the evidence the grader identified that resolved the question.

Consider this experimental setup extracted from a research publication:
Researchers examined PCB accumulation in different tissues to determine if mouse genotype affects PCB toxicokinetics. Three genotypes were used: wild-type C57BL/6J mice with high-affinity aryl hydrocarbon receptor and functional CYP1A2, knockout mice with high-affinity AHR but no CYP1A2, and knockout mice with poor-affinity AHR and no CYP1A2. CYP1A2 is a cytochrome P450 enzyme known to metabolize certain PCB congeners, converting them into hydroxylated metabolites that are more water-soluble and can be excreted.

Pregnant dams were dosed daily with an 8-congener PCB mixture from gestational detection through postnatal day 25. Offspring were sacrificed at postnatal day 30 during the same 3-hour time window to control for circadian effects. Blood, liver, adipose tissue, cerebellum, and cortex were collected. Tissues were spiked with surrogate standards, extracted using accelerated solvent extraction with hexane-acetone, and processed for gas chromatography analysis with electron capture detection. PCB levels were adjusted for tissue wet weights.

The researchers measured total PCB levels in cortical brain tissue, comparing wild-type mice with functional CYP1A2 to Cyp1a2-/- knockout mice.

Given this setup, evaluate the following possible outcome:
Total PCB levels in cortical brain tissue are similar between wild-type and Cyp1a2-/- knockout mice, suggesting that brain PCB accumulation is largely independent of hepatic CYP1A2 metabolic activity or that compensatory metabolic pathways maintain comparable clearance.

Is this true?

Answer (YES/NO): YES